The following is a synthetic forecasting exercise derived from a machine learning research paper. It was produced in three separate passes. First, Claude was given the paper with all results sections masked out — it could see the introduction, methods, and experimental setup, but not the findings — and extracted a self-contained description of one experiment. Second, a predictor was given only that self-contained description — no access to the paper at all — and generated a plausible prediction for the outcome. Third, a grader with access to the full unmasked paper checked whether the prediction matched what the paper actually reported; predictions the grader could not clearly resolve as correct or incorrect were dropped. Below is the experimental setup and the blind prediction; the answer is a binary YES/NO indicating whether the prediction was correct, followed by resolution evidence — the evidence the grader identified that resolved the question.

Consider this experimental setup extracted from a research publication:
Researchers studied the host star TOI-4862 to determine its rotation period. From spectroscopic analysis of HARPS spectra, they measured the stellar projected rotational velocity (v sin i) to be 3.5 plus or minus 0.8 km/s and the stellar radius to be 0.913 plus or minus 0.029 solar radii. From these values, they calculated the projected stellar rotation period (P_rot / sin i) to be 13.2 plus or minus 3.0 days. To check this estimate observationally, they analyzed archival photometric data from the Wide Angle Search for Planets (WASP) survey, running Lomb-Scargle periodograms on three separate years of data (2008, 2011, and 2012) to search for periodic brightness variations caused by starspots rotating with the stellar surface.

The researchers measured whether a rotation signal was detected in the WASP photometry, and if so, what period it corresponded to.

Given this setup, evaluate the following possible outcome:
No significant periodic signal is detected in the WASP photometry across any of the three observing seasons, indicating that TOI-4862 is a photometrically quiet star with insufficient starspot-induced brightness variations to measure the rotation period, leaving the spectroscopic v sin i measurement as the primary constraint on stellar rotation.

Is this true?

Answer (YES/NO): NO